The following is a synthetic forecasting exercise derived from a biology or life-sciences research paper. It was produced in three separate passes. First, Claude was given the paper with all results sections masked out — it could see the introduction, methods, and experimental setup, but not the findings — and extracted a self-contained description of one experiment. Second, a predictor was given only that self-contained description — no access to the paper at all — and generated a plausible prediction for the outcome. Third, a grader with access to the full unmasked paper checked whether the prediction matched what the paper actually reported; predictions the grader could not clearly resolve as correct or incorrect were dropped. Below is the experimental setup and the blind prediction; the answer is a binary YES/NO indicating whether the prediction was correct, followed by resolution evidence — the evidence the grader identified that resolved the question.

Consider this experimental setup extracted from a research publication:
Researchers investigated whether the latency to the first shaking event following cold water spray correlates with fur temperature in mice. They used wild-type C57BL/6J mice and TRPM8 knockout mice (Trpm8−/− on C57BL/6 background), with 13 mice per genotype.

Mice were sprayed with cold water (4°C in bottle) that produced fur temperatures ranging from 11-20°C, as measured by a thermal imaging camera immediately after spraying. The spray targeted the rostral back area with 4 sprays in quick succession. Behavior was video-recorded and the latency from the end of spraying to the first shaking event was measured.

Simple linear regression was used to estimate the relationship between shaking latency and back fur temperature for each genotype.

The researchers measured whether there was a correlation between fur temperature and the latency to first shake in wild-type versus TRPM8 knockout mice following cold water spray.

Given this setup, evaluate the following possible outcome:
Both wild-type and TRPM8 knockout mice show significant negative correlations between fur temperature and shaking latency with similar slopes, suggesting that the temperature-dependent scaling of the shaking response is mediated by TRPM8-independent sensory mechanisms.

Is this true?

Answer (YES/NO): NO